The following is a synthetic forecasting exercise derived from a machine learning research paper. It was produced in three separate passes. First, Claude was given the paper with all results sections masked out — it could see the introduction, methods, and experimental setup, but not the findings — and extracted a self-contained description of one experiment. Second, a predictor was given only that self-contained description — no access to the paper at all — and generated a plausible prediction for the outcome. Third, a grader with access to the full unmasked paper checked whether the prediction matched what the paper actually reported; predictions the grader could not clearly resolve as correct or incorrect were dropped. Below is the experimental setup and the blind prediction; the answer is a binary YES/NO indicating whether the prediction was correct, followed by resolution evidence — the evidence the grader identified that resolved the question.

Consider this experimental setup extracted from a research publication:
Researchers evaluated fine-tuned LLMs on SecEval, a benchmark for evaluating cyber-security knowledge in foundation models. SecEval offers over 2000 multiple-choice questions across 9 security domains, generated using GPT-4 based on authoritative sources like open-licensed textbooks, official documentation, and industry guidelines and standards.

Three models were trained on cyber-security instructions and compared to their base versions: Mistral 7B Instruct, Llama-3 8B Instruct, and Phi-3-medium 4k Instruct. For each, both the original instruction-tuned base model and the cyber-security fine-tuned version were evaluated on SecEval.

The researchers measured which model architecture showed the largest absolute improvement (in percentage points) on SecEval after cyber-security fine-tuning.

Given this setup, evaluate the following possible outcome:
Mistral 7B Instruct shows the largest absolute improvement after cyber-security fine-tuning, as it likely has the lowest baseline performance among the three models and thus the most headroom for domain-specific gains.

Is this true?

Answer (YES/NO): NO